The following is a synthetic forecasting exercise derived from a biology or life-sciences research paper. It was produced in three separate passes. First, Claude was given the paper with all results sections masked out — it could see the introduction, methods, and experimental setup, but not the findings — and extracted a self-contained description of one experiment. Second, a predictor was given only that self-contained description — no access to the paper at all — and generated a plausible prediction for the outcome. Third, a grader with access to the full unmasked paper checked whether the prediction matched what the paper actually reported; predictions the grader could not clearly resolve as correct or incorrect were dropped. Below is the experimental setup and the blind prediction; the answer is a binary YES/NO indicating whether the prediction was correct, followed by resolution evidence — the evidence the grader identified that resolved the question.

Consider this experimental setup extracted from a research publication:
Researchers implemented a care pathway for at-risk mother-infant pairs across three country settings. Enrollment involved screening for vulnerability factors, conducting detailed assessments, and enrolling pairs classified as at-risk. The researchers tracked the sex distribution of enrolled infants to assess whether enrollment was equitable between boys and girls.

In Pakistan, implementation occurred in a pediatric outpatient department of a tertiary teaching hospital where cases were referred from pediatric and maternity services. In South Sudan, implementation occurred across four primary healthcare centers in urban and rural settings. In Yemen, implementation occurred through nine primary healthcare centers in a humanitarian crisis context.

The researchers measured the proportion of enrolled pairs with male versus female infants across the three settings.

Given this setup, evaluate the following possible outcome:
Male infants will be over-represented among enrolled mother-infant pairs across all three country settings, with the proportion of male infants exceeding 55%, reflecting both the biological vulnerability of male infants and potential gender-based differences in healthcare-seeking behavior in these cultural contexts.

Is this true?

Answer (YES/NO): NO